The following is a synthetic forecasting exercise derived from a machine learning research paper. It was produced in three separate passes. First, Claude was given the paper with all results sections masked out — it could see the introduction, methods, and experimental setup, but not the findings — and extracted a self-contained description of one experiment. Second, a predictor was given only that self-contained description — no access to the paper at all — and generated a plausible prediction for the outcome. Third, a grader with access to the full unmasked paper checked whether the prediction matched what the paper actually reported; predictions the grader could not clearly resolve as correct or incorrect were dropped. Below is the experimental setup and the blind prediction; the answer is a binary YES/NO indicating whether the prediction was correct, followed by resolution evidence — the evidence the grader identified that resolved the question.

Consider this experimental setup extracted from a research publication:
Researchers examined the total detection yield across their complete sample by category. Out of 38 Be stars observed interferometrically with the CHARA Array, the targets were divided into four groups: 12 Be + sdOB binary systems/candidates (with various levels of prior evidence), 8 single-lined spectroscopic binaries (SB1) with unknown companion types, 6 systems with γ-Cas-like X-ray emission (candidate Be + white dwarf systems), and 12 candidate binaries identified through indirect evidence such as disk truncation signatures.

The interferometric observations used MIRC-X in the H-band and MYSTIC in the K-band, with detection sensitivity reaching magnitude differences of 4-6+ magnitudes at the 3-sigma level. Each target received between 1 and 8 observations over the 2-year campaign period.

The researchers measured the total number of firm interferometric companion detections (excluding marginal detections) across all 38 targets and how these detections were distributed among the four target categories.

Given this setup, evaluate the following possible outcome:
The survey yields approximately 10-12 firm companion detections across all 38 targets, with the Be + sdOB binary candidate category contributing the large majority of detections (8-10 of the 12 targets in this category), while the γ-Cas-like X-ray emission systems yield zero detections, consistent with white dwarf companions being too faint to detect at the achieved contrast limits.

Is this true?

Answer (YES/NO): NO